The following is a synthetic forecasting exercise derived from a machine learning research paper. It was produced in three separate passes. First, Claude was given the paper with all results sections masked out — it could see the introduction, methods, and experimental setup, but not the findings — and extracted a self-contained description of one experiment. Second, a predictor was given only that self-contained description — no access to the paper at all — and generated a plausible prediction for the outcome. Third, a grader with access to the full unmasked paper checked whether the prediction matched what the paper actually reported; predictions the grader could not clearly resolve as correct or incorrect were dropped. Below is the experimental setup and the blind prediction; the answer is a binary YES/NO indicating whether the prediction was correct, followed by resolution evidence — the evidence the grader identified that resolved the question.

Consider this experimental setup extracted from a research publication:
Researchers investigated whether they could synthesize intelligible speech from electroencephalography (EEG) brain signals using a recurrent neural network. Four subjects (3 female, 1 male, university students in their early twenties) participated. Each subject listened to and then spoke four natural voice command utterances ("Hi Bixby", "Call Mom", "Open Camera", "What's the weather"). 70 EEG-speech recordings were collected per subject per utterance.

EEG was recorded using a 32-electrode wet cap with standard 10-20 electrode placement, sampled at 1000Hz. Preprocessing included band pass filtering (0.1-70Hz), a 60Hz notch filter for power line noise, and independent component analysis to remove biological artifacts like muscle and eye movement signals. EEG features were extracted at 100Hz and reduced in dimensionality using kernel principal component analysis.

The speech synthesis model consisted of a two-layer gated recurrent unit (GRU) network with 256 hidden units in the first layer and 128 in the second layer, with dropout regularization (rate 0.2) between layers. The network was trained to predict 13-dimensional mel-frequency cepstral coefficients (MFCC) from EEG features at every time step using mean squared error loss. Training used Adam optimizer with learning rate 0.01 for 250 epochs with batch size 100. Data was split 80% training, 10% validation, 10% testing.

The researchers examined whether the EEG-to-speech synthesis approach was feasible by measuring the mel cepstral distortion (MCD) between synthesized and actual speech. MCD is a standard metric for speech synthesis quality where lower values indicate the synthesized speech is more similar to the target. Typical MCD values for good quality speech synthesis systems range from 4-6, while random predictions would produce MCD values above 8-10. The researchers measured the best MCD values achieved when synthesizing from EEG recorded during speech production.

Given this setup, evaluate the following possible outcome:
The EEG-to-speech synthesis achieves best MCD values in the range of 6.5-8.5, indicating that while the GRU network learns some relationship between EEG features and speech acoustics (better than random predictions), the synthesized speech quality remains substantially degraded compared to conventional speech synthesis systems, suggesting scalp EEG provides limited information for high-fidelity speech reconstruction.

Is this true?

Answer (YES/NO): NO